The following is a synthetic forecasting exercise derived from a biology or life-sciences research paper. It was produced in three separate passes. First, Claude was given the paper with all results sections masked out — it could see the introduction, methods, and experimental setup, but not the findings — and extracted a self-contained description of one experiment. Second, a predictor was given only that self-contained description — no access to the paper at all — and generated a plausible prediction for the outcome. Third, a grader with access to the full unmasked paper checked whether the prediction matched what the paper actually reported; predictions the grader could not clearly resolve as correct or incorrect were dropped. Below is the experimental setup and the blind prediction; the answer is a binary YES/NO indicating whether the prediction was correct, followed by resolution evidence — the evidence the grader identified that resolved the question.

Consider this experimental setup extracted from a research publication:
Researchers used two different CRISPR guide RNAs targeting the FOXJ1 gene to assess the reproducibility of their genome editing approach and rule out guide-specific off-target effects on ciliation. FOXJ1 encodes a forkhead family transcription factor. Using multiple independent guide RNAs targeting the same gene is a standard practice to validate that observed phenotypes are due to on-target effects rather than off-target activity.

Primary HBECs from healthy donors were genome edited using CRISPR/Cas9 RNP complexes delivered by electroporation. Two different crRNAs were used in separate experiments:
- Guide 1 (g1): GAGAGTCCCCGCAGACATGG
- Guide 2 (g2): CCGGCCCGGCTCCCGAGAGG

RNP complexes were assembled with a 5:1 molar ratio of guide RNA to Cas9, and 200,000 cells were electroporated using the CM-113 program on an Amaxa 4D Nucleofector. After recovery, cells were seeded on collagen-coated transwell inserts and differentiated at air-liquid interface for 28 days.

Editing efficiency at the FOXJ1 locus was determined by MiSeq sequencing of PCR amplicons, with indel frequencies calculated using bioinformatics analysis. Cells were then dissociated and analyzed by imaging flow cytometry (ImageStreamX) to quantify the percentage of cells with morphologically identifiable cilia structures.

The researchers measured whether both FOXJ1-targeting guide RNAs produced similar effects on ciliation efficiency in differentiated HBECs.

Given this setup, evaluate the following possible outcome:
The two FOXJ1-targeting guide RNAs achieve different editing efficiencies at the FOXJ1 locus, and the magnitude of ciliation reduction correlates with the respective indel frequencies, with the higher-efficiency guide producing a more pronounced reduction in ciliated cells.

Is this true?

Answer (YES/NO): YES